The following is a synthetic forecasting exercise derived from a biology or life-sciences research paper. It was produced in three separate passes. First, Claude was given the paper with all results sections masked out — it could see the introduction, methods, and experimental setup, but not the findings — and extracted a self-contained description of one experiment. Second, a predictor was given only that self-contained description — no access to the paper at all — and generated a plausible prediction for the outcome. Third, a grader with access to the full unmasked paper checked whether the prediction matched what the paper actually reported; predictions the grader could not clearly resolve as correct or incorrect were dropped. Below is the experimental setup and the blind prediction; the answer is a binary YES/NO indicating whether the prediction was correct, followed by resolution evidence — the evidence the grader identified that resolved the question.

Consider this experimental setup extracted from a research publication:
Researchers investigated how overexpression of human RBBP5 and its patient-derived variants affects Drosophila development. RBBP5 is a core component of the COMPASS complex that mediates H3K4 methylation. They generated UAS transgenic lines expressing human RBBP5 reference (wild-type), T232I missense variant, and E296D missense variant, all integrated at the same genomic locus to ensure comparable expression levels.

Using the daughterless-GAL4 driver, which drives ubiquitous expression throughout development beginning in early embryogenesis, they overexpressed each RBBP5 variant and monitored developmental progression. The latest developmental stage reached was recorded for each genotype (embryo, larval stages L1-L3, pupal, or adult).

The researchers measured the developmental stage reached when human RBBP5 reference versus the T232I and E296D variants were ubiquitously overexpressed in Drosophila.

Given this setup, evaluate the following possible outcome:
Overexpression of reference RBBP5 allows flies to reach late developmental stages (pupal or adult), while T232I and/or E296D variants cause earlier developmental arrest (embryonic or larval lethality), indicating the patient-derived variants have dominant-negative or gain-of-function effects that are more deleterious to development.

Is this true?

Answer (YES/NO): NO